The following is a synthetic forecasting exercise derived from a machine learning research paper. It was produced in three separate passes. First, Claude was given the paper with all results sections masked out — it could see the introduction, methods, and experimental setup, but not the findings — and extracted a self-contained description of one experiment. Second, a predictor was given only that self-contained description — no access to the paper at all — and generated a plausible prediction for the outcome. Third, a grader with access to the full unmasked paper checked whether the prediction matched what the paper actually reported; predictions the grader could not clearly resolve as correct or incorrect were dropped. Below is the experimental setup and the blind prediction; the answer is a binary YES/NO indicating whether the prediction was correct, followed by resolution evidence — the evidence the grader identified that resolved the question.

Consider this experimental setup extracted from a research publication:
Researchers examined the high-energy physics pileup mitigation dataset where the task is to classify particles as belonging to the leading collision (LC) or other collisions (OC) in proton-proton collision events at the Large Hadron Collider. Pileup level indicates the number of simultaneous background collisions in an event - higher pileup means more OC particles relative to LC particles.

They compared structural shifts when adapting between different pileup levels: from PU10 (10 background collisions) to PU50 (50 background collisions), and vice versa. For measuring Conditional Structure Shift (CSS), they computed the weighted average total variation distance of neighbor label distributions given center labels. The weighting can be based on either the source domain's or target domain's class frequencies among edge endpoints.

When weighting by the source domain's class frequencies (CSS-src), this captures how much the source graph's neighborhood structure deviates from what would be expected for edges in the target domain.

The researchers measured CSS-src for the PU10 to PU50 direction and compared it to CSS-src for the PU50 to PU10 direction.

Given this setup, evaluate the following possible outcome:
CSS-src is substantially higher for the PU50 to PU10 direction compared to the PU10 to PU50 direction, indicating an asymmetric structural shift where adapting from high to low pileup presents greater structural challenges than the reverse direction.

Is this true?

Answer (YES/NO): NO